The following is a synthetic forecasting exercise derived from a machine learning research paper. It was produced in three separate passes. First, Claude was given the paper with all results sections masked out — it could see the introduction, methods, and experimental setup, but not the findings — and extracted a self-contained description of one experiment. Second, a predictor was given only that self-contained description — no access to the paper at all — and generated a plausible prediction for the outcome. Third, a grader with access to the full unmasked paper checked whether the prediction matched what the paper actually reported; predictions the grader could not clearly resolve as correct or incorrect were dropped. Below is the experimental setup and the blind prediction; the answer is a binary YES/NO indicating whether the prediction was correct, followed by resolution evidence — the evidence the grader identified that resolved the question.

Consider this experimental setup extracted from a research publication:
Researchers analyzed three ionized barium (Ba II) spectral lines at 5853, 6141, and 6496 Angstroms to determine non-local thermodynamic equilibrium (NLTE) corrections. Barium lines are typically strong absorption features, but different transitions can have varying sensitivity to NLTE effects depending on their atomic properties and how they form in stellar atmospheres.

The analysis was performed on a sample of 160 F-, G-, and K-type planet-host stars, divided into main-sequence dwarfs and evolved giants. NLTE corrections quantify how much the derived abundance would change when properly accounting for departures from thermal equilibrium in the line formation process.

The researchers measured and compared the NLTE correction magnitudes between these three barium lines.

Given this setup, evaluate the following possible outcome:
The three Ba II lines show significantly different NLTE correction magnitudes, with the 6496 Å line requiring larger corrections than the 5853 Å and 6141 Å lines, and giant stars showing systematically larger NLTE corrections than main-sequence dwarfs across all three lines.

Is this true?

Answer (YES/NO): NO